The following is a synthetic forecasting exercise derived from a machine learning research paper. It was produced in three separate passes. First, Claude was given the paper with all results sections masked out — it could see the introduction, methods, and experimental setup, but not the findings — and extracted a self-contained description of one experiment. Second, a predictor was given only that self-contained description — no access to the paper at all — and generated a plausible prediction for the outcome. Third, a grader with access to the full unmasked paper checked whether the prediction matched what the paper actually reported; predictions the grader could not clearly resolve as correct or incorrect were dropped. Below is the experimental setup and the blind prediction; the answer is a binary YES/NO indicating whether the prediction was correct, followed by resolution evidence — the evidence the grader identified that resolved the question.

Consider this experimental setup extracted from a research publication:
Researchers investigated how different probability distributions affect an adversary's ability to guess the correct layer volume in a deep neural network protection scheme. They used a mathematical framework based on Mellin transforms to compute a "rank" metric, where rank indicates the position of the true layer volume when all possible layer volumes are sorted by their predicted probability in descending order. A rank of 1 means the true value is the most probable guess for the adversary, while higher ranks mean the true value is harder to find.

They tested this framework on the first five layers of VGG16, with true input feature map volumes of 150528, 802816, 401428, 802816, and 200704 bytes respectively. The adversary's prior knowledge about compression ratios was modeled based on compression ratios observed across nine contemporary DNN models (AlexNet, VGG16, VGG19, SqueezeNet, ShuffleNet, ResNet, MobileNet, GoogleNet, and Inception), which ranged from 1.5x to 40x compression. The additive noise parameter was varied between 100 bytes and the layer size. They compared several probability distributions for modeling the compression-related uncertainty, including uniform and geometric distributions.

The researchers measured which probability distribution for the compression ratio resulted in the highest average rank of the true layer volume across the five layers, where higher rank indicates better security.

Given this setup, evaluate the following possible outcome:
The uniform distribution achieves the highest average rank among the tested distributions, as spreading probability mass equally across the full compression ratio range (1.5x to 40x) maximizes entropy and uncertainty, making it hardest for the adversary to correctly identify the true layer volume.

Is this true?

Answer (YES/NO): YES